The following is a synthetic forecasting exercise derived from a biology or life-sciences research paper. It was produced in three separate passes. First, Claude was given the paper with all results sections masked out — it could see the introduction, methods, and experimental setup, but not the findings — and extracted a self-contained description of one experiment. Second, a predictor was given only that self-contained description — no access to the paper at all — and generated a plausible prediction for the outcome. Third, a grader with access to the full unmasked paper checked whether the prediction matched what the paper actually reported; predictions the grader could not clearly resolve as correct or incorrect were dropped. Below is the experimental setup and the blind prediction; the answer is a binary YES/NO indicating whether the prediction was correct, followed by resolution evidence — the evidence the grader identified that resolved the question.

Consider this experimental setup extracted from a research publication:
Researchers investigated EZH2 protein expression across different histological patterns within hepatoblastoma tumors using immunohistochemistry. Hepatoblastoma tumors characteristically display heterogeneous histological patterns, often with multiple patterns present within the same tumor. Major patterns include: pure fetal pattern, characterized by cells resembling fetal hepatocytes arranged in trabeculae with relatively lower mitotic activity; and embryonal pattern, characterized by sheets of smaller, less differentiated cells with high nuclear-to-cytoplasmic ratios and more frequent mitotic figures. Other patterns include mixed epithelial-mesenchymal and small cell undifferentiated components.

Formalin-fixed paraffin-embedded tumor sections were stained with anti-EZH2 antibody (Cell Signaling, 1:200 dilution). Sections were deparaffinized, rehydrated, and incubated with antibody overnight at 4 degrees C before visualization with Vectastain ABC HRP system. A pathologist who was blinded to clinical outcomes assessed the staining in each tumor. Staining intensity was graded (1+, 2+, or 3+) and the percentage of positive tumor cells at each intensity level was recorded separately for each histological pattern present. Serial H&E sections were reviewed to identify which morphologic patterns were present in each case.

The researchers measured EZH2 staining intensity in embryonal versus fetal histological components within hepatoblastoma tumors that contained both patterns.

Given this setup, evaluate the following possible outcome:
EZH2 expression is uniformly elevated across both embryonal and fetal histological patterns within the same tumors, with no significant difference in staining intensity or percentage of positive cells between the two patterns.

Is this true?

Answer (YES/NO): NO